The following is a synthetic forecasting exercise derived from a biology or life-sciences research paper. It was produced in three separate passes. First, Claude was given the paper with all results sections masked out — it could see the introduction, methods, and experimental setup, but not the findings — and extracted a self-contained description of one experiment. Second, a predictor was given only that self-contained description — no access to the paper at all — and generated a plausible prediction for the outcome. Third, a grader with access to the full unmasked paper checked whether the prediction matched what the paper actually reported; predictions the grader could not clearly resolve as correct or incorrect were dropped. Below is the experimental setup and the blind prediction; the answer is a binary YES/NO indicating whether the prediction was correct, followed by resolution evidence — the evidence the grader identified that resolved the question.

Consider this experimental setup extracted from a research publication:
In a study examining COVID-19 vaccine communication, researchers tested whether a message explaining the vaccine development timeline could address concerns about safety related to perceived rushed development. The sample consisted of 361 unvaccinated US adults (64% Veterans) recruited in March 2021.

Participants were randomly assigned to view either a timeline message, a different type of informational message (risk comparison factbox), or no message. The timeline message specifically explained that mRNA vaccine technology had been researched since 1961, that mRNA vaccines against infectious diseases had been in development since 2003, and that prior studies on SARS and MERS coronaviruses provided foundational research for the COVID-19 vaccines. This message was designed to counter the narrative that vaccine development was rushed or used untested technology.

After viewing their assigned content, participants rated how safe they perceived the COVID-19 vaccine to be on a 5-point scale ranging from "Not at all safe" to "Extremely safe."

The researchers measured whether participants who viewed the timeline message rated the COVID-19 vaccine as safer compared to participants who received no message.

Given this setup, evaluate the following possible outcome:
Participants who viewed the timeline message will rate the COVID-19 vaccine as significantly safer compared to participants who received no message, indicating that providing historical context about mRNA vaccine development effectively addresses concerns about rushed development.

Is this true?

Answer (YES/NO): NO